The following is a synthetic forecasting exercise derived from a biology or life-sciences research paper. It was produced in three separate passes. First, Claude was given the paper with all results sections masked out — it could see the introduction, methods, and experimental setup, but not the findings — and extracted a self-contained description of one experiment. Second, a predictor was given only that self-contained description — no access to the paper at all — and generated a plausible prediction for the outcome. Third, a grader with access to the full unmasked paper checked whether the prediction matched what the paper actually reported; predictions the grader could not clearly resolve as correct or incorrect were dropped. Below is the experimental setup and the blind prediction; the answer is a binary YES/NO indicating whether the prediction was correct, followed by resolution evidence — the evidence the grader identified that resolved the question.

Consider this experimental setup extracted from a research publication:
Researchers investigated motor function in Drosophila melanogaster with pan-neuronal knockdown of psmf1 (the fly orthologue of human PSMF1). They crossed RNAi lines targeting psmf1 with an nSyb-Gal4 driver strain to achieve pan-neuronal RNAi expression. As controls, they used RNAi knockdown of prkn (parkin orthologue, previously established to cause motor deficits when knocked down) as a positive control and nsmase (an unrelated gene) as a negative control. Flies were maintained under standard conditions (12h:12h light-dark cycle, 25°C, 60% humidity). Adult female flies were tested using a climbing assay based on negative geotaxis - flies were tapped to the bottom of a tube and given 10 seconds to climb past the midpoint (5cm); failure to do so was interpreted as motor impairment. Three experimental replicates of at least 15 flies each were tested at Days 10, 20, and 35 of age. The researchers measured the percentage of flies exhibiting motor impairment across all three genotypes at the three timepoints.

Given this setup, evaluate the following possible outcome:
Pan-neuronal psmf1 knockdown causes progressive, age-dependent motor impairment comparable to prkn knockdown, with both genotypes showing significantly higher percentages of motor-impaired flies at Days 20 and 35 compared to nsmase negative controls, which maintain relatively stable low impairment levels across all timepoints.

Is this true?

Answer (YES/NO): NO